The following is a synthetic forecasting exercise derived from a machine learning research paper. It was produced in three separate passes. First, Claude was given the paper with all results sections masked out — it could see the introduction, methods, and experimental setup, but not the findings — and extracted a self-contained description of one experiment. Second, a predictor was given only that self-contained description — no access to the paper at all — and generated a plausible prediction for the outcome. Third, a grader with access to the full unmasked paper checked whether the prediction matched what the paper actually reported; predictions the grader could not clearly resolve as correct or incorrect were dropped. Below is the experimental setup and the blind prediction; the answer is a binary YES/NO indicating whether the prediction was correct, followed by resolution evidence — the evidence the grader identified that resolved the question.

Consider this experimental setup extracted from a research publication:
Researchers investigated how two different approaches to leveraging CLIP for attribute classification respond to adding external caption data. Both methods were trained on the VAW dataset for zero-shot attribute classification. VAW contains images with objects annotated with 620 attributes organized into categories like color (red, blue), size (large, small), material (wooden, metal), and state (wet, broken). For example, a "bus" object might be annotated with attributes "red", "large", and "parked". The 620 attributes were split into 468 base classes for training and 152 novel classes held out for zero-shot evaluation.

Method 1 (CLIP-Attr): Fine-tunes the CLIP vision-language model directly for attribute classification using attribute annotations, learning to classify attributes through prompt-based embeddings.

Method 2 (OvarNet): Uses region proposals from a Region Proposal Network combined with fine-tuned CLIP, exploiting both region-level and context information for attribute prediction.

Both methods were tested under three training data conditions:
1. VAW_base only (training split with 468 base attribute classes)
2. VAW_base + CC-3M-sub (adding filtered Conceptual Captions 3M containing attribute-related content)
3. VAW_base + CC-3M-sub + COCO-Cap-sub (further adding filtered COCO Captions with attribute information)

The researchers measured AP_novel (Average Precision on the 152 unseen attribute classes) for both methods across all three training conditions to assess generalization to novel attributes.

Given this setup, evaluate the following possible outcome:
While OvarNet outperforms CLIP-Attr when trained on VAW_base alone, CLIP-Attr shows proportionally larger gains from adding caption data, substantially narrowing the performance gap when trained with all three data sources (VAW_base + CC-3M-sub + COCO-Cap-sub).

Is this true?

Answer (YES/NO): NO